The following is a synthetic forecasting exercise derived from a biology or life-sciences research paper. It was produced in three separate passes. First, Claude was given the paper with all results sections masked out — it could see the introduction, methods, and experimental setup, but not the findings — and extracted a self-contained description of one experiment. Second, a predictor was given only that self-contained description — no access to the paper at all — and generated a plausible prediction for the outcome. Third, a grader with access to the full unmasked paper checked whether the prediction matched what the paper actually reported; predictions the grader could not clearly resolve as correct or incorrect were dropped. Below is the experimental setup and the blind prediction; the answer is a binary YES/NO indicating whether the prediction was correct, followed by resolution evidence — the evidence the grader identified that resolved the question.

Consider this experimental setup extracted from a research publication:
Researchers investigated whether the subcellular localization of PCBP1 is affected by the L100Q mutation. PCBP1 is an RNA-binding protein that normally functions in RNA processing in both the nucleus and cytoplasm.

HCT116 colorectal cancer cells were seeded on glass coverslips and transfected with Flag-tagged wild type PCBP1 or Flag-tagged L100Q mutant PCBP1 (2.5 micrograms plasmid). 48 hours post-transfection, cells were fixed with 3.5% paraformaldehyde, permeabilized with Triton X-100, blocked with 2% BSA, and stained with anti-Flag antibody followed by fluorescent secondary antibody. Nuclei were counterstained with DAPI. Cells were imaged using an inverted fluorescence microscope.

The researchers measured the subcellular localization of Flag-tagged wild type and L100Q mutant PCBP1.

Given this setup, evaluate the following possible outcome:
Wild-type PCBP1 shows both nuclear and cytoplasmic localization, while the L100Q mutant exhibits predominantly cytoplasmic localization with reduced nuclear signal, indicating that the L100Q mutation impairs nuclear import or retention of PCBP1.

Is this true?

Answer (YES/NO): YES